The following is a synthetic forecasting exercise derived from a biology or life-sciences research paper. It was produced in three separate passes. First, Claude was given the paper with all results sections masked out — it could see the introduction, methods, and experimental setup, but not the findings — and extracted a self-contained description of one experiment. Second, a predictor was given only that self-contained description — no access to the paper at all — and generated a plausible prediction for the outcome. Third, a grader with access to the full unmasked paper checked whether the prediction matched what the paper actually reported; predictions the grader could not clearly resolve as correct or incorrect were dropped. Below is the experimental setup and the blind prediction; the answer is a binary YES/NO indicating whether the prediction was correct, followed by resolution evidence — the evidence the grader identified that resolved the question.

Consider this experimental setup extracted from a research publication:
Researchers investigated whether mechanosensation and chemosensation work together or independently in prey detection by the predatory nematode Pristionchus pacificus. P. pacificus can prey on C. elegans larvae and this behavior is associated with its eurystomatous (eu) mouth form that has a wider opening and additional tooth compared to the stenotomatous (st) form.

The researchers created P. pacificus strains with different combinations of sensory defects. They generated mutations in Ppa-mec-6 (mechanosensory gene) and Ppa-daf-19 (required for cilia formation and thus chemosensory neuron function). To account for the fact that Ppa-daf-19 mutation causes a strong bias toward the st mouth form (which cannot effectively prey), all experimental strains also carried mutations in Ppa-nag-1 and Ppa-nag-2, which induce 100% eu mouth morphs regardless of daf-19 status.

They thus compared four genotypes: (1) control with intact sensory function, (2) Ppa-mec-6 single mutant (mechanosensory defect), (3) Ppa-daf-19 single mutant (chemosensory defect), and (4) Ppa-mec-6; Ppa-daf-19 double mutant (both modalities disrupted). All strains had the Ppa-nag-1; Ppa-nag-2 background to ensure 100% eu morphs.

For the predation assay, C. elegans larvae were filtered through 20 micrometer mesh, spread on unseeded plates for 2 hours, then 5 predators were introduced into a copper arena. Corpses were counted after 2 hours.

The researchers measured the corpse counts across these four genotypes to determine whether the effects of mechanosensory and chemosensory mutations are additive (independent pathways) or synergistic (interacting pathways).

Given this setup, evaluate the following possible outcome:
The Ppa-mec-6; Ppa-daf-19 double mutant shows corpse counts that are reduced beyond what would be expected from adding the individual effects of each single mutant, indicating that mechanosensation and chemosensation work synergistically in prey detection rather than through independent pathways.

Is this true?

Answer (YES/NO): YES